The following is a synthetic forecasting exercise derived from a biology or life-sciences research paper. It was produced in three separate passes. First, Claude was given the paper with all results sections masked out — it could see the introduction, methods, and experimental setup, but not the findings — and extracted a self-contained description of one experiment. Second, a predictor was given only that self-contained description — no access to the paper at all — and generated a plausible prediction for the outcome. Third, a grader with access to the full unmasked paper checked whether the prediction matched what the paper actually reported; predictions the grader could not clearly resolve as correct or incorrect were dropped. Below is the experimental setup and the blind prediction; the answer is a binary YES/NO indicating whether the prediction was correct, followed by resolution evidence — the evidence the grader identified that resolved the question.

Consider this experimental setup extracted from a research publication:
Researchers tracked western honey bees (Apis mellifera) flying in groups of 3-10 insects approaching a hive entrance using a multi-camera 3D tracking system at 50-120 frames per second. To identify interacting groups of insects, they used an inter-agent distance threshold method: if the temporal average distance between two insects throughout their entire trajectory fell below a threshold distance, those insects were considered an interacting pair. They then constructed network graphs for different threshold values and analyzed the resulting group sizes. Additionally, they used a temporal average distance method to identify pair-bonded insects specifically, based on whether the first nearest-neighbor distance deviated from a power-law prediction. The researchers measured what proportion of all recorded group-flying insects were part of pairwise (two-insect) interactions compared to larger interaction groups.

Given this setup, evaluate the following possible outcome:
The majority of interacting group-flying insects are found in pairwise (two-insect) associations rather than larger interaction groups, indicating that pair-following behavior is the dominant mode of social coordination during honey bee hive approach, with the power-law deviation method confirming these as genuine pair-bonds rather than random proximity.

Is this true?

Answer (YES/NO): NO